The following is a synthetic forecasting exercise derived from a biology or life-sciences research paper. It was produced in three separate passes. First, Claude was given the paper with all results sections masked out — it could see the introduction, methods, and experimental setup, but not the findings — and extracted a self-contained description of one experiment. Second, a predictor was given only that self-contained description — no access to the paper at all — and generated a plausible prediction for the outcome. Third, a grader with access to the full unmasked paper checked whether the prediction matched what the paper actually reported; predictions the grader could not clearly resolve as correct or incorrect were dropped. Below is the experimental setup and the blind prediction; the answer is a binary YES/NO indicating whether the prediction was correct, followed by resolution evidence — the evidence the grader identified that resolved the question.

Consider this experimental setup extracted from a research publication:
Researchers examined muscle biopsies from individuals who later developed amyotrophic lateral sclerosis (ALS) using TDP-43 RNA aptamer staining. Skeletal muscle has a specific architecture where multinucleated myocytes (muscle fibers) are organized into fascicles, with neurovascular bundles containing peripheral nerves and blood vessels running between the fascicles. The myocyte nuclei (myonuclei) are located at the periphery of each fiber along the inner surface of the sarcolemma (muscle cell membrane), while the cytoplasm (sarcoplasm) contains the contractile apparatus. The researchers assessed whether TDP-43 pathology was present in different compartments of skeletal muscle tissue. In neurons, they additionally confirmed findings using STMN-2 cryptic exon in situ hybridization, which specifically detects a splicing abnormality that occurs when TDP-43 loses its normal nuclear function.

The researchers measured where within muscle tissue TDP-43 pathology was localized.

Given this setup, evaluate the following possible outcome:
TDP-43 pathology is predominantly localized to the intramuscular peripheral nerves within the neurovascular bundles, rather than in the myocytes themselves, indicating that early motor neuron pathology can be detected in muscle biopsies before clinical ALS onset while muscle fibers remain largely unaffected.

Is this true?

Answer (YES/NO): NO